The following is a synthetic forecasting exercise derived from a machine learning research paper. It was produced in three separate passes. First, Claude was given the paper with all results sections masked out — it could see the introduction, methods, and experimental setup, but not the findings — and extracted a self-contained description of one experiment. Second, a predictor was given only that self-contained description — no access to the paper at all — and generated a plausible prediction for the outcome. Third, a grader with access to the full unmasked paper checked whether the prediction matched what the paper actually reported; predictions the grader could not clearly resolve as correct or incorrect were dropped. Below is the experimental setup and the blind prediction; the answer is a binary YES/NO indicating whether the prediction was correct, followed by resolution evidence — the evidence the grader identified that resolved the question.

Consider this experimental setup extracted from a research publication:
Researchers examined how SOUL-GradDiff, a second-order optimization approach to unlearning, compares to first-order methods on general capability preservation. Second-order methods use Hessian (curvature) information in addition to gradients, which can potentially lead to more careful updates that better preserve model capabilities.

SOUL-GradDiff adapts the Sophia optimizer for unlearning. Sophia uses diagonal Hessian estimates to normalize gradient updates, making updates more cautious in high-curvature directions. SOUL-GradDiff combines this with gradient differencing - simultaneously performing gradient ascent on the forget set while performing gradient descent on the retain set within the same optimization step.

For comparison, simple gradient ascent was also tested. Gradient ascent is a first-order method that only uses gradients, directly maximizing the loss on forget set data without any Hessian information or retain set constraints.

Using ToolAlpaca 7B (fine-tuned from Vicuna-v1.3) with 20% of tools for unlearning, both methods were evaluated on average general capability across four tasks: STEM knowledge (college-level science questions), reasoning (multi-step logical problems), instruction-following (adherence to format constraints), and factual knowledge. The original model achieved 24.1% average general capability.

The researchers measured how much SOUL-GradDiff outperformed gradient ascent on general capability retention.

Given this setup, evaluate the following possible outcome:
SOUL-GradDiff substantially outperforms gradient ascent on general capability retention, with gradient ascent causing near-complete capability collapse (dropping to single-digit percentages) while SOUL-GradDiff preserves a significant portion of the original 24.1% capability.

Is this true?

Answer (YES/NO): NO